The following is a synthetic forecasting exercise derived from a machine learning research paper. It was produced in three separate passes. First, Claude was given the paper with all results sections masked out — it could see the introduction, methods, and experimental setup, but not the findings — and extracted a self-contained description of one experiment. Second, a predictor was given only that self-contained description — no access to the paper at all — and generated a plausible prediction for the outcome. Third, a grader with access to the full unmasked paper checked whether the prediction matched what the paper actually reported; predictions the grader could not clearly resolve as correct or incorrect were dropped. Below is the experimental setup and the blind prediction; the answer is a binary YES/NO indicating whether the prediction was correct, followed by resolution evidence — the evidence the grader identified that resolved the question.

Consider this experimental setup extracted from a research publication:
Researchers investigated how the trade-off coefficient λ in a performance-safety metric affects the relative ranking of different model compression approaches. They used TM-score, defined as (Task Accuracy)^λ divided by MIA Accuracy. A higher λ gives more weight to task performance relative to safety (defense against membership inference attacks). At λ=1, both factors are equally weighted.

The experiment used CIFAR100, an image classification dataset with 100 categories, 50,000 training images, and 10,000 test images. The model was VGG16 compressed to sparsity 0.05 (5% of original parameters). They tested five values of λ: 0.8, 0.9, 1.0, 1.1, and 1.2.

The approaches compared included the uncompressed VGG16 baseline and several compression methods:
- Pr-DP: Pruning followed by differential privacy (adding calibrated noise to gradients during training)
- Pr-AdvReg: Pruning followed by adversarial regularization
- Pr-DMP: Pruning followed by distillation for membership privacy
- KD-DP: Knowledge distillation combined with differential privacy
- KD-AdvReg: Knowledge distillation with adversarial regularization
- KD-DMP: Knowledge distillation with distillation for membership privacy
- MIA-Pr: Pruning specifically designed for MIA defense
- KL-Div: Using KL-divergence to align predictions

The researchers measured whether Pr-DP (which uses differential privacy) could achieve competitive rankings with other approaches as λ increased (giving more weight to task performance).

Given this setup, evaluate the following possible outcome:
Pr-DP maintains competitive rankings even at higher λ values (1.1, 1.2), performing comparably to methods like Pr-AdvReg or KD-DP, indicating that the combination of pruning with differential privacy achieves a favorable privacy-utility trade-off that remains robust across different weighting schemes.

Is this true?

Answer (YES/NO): NO